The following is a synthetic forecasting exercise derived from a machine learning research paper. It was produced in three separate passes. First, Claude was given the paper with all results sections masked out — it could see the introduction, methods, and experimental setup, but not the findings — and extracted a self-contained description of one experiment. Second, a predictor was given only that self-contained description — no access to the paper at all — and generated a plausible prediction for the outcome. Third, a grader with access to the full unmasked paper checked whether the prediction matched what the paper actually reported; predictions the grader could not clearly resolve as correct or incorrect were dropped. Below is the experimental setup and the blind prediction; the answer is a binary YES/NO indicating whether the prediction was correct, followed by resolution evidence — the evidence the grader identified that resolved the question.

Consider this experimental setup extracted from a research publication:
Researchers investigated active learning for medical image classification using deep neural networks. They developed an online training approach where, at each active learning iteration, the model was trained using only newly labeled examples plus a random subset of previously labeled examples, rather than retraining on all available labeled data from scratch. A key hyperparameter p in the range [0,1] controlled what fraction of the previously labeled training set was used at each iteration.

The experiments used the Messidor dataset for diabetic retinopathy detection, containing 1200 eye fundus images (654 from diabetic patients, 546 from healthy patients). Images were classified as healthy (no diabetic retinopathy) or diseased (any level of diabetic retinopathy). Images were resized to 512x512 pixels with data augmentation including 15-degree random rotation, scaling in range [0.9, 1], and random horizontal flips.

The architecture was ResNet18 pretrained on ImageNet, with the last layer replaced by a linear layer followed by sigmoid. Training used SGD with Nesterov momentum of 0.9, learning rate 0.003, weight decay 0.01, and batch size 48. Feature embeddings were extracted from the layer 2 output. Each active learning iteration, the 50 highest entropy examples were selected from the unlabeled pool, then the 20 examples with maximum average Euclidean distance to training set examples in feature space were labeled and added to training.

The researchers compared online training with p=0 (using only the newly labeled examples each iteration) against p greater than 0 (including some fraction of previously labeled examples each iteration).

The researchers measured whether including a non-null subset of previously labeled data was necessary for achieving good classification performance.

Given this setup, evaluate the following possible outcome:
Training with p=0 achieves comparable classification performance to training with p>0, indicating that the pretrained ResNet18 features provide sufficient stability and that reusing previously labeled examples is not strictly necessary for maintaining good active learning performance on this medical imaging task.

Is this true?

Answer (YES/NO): NO